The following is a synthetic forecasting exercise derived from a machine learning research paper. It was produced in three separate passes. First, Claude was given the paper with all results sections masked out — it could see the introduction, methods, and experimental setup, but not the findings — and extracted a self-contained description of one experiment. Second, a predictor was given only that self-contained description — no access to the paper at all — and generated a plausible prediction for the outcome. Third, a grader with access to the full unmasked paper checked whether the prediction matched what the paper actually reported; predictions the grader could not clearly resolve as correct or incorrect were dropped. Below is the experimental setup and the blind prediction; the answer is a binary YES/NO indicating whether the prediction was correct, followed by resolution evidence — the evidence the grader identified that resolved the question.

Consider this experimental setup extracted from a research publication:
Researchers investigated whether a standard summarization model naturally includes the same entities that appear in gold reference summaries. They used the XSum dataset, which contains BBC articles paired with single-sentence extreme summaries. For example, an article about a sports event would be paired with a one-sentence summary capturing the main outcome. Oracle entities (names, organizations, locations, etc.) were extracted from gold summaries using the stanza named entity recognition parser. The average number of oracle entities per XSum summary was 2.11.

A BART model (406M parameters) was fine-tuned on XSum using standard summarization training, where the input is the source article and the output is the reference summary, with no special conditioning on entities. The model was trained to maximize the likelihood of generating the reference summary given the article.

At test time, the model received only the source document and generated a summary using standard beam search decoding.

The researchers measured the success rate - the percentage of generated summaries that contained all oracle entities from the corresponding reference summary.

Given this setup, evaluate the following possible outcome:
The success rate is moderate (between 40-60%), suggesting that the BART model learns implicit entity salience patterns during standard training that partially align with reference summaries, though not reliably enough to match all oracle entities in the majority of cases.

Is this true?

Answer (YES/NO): YES